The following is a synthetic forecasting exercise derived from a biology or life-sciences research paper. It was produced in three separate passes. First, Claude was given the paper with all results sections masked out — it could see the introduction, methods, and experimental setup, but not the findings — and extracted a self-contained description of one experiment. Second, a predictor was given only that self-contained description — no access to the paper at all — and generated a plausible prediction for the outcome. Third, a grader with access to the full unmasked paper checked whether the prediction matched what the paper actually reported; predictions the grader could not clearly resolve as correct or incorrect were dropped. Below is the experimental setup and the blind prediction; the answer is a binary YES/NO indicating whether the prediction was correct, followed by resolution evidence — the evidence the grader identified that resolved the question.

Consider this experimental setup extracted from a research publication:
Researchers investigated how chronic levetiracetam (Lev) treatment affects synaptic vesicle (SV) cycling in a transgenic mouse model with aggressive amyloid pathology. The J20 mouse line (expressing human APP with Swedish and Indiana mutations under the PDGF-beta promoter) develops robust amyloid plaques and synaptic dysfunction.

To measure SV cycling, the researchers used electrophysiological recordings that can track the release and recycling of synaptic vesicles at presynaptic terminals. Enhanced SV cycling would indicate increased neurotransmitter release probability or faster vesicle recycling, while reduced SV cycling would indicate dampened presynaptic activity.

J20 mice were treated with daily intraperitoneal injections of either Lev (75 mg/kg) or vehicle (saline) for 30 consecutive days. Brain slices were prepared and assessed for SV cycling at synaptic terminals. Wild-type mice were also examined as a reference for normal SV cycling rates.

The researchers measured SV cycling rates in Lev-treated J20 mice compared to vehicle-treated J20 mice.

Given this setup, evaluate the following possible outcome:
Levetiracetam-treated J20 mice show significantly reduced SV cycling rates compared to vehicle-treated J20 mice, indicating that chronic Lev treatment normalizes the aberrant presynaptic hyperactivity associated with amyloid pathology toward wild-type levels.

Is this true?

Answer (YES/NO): NO